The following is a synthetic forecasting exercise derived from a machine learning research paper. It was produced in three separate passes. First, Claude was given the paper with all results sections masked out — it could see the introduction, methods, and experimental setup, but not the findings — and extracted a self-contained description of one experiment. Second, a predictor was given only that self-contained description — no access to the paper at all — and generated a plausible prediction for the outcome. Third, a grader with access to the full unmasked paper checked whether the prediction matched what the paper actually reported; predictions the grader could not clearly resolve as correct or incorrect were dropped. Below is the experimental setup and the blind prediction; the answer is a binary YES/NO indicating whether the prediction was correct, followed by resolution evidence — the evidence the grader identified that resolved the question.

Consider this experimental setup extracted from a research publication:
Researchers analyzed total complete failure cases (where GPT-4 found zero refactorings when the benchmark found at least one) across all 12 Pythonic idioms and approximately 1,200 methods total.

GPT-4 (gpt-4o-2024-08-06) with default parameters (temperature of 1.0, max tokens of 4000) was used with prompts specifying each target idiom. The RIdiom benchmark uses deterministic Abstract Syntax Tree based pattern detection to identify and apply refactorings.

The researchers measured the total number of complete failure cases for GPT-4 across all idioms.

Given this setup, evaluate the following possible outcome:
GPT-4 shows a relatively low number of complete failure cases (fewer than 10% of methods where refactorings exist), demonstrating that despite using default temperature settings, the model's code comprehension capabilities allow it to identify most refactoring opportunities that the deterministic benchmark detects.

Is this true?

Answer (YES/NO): YES